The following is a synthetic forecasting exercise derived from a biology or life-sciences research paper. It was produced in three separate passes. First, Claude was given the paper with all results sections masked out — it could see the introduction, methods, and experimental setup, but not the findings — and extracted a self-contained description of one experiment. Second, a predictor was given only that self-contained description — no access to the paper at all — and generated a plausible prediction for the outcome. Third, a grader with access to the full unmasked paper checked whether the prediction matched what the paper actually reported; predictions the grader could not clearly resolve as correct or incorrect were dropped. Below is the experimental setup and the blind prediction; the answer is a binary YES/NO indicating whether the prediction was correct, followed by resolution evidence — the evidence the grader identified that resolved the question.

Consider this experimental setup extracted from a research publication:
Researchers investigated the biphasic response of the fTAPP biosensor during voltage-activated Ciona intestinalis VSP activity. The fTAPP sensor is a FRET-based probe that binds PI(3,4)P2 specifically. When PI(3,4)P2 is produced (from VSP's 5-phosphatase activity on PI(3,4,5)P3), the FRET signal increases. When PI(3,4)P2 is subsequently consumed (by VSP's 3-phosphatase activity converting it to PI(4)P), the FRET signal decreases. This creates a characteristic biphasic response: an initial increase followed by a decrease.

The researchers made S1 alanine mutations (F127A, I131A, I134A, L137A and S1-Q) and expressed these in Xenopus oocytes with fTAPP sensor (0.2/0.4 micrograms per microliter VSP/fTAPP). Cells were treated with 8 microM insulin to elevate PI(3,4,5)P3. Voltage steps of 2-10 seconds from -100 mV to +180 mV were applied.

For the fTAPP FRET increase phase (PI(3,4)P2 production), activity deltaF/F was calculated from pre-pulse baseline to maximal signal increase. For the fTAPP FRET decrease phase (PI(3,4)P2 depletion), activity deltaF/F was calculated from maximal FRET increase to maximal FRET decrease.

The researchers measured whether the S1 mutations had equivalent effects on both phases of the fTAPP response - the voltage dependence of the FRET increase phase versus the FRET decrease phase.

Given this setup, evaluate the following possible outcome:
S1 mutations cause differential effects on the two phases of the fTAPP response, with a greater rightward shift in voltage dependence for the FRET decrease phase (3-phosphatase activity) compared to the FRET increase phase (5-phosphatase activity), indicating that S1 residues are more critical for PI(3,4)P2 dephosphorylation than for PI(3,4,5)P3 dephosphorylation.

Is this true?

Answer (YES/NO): NO